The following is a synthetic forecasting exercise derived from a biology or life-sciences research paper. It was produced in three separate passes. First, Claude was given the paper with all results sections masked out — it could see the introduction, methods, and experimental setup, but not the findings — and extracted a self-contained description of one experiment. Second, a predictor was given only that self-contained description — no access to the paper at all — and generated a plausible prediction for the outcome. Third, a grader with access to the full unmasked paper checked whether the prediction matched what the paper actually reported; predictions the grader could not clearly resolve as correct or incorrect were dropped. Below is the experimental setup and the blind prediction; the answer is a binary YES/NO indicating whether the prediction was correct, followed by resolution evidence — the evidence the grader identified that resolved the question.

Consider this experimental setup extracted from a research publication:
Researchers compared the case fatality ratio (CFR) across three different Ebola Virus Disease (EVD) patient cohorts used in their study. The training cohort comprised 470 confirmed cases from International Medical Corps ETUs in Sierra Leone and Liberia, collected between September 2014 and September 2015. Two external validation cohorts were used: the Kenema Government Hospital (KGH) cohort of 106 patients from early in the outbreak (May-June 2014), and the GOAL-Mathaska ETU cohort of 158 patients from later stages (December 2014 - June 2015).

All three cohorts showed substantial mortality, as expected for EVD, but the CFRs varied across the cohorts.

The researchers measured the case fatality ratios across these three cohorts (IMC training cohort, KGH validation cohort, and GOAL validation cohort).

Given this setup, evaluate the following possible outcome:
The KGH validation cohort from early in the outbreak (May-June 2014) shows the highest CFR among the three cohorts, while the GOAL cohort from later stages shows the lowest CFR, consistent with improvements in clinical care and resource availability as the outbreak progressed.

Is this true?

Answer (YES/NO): NO